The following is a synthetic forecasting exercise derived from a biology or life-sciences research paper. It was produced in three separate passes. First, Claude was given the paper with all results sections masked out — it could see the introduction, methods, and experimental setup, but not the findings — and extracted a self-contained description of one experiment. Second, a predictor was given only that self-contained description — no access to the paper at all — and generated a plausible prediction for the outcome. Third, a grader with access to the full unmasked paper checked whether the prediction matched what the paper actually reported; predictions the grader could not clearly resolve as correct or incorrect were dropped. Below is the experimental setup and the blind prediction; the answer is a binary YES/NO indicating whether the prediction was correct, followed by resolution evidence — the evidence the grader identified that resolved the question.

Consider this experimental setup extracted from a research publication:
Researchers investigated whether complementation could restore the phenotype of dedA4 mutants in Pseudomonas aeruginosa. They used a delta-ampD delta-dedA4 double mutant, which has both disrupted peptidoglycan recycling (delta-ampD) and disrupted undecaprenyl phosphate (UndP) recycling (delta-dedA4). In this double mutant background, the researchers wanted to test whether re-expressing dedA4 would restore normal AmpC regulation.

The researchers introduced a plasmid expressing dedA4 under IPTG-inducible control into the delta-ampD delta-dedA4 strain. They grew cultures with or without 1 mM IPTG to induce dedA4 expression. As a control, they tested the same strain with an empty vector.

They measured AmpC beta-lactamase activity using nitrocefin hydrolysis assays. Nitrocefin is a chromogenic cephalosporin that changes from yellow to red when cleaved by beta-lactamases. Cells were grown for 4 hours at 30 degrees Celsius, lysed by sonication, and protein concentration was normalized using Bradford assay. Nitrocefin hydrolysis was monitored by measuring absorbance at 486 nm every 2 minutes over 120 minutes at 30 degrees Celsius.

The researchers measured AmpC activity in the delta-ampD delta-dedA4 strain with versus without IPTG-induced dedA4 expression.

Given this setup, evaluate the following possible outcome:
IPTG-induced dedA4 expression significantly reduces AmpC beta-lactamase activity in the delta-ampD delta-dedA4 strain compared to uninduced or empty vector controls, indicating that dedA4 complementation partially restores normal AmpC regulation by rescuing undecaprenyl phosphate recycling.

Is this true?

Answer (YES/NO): NO